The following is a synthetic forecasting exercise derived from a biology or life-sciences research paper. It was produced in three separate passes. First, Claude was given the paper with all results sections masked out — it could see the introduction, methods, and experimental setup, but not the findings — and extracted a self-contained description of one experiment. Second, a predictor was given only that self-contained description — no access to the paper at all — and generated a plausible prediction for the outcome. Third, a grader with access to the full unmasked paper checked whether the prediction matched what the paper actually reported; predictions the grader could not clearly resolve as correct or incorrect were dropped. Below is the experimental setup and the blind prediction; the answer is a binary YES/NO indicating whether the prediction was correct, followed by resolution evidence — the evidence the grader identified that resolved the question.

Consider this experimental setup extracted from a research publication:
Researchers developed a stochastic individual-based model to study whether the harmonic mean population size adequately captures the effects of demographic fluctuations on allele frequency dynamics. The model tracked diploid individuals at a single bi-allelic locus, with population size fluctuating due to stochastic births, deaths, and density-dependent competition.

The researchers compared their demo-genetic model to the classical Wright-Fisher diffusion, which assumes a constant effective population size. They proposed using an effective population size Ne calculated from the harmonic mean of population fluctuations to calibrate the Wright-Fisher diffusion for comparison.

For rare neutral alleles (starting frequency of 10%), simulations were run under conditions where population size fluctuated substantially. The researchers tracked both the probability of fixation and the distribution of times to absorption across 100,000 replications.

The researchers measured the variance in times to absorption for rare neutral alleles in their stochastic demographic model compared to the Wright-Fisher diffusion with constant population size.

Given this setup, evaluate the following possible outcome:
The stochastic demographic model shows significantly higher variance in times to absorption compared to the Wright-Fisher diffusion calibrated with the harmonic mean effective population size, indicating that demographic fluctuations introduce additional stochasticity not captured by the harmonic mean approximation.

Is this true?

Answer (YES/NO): YES